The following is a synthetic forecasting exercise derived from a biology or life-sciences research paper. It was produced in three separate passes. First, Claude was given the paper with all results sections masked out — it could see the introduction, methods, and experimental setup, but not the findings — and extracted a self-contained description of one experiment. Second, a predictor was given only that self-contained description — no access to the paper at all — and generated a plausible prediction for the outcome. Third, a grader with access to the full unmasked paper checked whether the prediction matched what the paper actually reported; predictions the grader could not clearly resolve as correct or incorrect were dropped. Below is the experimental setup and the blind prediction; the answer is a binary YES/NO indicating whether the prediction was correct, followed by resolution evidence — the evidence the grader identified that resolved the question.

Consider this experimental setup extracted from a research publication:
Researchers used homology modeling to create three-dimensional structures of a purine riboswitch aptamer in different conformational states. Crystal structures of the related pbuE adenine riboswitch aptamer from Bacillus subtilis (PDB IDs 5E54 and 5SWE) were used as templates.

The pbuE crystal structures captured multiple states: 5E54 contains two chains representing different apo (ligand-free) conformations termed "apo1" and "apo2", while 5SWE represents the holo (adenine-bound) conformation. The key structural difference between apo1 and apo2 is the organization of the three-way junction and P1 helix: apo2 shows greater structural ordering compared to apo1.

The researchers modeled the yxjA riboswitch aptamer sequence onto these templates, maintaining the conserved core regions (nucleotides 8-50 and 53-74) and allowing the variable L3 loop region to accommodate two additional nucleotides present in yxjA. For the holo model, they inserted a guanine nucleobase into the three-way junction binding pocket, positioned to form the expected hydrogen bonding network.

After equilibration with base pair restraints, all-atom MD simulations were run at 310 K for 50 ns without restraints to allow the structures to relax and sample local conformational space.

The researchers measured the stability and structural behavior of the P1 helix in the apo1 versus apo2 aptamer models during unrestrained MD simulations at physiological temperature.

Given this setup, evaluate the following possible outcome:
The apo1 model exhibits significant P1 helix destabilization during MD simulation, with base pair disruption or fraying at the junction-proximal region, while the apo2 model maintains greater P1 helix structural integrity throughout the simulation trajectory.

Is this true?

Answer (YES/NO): NO